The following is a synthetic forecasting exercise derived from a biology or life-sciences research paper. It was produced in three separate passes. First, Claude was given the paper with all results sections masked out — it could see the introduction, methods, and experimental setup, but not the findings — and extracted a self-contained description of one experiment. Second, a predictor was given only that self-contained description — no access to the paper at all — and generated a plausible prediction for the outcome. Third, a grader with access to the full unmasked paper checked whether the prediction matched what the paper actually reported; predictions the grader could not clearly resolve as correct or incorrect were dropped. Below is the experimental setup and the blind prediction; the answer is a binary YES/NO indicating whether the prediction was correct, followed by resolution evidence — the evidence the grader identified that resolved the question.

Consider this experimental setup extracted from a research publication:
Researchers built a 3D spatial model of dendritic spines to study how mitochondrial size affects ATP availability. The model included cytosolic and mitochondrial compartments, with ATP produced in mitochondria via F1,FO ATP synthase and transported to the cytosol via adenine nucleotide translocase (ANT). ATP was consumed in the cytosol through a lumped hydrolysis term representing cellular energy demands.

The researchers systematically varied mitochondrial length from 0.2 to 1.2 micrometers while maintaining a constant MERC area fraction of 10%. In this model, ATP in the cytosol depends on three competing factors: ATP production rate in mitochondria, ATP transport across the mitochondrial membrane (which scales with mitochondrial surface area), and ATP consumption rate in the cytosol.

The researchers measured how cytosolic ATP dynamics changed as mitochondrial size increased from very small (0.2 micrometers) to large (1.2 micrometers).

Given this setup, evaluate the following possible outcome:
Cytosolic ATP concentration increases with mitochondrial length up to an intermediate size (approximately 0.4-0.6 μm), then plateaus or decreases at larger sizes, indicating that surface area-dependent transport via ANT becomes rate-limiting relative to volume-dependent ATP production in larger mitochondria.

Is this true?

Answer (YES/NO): NO